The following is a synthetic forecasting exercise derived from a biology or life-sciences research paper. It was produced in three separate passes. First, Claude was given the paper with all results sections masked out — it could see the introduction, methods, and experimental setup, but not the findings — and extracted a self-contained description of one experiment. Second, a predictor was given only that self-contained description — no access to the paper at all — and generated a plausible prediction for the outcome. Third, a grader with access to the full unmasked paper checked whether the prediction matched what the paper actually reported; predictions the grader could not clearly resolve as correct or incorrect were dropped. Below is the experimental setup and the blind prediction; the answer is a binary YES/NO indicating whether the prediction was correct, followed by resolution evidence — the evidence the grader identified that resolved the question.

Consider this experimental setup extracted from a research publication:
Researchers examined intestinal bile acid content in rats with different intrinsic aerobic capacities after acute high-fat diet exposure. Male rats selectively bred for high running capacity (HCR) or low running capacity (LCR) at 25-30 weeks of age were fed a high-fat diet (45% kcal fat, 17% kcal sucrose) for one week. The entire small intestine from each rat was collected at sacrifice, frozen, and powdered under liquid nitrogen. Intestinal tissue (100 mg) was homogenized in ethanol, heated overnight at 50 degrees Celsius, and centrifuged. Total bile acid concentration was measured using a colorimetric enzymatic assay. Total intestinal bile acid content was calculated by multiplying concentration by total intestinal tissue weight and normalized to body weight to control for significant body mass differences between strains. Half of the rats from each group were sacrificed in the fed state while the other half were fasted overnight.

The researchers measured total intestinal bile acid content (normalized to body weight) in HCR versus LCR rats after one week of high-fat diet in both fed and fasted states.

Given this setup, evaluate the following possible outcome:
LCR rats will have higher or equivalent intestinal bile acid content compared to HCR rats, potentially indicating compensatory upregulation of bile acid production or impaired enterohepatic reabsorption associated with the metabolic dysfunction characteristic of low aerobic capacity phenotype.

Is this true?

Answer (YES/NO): YES